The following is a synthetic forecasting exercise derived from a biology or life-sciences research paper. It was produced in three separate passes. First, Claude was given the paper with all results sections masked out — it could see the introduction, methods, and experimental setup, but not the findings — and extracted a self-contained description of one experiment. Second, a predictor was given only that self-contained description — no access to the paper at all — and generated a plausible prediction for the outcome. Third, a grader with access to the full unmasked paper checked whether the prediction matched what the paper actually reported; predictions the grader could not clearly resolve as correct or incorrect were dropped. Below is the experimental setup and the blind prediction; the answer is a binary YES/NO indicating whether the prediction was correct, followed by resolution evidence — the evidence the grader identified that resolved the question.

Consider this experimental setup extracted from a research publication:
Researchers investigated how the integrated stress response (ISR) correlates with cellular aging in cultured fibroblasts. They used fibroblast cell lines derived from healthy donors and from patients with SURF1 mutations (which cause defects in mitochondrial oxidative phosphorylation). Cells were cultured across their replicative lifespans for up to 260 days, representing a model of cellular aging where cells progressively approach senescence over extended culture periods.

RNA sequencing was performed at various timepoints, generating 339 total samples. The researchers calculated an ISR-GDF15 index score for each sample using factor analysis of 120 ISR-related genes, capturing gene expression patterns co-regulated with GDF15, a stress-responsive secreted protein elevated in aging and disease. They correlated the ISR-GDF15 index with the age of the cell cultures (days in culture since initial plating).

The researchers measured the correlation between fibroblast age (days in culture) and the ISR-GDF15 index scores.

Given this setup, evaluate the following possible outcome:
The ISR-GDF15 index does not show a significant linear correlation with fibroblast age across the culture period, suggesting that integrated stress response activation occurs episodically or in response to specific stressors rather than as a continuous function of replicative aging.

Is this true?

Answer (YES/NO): NO